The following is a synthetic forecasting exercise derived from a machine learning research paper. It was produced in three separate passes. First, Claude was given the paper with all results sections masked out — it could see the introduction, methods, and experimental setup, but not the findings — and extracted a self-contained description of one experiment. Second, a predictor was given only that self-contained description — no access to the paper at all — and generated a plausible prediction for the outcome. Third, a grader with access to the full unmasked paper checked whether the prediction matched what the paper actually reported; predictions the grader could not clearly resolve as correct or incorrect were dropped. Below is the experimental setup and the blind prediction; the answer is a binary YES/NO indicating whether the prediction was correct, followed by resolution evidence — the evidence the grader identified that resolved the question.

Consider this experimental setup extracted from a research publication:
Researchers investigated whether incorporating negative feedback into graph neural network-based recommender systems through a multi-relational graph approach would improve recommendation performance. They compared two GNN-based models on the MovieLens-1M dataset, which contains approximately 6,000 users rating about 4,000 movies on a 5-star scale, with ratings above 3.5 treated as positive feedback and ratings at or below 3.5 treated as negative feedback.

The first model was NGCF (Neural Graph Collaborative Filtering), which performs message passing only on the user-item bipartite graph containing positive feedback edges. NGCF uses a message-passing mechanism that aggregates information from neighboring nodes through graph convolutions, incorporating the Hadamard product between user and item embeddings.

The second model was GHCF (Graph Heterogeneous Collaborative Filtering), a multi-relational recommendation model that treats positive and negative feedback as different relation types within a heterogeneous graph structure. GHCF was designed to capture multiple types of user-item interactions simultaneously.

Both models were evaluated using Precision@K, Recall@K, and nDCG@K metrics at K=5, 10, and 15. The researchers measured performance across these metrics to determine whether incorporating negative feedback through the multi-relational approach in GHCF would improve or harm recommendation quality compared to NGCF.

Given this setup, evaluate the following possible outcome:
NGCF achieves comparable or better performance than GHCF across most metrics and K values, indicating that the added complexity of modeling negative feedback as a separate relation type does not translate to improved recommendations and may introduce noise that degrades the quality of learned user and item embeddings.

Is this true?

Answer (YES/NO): YES